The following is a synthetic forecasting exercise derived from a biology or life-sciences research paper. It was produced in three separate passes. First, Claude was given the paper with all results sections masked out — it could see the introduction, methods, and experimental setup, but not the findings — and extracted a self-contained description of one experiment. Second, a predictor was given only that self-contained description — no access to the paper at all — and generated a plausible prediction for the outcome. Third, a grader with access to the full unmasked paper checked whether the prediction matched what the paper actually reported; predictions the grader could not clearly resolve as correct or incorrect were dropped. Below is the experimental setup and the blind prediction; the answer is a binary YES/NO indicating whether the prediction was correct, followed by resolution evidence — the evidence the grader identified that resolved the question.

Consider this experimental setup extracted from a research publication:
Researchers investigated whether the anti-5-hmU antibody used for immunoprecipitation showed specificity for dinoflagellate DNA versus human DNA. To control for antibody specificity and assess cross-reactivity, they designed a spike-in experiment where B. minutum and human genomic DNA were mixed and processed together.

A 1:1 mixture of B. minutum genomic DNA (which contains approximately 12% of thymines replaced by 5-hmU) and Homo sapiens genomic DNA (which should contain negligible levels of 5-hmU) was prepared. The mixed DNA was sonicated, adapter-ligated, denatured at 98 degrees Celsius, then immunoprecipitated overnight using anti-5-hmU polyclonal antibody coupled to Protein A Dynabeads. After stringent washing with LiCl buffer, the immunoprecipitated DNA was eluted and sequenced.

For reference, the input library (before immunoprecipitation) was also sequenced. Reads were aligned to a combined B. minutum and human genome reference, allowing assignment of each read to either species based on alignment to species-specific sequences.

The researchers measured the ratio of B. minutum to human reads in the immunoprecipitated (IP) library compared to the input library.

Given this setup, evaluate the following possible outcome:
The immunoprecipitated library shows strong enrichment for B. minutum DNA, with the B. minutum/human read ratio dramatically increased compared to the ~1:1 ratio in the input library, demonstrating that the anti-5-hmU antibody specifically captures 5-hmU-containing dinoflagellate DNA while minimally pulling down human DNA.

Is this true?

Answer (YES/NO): NO